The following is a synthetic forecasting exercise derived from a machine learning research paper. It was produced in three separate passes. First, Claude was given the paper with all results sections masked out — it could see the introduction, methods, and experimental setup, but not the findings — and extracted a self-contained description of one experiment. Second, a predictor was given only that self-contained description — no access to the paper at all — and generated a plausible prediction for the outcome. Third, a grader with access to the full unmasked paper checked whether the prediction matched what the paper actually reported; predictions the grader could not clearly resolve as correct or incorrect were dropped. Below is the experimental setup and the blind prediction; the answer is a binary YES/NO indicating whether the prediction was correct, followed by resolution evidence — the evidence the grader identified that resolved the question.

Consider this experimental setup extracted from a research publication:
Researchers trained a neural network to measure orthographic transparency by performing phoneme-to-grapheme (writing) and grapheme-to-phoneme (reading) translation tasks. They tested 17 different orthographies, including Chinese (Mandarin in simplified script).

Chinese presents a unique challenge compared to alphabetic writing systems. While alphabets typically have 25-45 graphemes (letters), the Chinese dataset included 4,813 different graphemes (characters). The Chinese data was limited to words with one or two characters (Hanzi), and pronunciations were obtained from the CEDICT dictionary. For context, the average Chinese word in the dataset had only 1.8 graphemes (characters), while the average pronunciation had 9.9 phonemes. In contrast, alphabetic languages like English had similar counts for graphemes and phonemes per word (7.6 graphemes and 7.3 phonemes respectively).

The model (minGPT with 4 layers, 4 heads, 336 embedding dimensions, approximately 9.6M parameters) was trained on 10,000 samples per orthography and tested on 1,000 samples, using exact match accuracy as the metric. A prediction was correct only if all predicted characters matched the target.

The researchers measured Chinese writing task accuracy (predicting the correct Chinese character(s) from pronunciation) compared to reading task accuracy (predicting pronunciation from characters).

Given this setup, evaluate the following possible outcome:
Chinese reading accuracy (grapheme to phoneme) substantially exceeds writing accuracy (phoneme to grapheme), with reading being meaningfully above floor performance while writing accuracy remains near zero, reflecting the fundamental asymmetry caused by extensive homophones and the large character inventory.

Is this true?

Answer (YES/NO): NO